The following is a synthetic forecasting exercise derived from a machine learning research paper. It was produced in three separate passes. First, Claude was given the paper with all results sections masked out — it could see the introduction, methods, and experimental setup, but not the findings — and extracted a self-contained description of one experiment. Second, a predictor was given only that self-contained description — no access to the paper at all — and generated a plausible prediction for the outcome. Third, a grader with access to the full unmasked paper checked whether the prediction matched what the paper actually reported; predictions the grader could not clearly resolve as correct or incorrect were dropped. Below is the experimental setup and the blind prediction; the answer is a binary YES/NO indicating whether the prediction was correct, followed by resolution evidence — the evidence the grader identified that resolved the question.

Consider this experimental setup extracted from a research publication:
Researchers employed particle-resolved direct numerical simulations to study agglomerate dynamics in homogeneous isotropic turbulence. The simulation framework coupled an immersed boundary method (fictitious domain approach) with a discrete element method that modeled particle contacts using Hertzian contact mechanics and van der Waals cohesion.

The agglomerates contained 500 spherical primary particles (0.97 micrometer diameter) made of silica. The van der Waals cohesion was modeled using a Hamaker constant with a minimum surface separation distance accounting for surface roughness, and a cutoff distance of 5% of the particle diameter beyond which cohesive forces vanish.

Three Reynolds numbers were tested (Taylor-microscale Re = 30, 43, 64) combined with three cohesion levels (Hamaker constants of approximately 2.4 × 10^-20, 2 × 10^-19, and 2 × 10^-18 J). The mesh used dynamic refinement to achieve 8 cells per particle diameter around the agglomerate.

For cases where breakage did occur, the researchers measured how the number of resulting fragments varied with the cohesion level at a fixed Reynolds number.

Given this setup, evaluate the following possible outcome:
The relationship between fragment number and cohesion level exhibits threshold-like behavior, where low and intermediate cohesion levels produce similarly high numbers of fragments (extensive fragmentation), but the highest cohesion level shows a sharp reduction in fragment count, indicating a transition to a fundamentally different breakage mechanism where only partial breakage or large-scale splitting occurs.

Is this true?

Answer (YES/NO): NO